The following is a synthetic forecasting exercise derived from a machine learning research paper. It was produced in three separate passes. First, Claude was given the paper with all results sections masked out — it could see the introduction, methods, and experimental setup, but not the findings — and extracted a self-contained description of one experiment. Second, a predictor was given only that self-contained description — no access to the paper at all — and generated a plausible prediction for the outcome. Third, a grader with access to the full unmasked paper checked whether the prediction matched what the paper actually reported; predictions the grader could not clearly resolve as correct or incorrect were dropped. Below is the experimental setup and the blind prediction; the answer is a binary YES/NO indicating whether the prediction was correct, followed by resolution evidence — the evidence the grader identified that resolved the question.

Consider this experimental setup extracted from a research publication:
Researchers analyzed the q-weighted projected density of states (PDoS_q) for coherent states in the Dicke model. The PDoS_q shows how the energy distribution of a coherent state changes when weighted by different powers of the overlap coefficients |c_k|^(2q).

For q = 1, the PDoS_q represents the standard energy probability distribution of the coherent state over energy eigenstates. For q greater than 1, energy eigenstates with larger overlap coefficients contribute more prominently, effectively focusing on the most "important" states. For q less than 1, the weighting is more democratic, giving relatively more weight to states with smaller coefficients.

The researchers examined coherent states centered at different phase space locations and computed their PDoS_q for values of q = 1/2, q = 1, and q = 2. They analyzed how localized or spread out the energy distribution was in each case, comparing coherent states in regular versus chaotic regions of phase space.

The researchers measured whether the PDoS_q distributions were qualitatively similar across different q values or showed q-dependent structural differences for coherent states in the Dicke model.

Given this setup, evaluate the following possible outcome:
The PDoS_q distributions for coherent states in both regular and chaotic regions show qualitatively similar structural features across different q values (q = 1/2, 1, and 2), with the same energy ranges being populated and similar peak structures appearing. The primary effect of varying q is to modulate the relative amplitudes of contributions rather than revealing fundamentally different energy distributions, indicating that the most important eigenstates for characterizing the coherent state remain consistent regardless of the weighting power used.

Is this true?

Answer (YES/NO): NO